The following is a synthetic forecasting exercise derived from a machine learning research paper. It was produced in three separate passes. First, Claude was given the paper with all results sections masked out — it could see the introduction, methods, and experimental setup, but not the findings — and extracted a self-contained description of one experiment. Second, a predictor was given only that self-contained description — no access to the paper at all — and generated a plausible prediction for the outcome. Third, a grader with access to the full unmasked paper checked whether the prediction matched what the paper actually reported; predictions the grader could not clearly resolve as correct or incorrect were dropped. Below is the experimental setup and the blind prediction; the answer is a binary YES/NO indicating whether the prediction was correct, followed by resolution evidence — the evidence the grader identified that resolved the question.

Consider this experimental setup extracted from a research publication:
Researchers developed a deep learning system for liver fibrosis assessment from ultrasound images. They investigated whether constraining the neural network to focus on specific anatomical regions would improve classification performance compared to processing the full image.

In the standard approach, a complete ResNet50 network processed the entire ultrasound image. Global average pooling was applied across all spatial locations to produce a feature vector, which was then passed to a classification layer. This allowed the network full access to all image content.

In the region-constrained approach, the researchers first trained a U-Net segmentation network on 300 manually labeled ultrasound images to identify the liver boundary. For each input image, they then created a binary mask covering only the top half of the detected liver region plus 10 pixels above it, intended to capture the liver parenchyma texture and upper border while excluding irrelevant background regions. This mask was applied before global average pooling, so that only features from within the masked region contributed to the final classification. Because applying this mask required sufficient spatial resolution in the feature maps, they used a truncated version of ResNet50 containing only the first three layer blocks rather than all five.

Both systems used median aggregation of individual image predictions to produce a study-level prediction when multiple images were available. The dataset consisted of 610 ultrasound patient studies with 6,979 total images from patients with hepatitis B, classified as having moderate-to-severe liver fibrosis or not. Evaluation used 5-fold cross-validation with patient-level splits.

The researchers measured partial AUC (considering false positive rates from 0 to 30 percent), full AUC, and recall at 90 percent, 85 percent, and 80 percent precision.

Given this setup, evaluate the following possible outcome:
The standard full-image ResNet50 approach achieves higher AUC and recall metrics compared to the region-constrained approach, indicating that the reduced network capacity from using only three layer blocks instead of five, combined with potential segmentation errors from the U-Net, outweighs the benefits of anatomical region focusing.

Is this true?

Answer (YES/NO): NO